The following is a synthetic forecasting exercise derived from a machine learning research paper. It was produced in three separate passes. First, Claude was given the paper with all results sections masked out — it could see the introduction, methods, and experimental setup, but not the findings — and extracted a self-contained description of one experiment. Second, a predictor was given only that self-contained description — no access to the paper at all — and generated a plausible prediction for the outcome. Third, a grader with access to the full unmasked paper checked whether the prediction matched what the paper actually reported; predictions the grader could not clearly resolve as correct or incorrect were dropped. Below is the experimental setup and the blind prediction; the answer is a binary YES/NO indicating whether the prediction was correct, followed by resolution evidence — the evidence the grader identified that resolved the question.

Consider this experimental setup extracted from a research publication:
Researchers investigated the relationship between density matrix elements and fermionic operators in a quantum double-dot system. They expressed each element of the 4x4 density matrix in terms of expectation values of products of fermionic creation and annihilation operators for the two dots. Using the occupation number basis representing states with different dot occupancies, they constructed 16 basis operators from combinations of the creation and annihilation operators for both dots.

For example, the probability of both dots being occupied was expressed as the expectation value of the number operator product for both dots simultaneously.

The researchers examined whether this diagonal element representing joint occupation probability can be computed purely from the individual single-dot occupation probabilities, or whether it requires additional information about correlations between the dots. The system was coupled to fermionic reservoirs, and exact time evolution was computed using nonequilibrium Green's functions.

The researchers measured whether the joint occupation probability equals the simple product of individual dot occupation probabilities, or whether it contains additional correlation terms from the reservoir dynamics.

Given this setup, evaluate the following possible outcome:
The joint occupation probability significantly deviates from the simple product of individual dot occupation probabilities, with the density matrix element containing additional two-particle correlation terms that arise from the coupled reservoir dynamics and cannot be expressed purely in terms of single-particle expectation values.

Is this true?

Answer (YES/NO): YES